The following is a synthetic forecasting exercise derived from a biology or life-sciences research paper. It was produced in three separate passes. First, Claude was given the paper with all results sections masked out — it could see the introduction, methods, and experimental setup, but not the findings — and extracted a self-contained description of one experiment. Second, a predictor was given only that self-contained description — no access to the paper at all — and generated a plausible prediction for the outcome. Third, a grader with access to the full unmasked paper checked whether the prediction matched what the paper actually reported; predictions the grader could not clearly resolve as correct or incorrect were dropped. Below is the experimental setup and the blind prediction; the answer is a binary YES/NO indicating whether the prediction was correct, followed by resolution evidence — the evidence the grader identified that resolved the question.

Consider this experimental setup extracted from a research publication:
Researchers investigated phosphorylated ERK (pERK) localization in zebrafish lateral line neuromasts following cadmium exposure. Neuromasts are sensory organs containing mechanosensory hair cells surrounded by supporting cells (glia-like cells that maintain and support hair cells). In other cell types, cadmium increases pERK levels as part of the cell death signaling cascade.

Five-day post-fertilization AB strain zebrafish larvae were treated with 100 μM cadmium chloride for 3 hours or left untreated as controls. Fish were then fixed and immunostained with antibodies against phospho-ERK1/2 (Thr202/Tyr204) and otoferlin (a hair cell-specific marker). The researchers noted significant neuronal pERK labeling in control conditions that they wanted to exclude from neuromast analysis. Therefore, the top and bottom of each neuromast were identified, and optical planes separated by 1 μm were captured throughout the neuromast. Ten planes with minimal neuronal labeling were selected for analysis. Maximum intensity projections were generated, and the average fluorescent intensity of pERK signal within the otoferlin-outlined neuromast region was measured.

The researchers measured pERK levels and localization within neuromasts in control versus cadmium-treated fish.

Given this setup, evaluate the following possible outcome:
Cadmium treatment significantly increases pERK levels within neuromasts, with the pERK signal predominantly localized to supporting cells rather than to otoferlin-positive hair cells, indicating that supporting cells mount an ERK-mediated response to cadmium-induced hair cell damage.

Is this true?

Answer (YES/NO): YES